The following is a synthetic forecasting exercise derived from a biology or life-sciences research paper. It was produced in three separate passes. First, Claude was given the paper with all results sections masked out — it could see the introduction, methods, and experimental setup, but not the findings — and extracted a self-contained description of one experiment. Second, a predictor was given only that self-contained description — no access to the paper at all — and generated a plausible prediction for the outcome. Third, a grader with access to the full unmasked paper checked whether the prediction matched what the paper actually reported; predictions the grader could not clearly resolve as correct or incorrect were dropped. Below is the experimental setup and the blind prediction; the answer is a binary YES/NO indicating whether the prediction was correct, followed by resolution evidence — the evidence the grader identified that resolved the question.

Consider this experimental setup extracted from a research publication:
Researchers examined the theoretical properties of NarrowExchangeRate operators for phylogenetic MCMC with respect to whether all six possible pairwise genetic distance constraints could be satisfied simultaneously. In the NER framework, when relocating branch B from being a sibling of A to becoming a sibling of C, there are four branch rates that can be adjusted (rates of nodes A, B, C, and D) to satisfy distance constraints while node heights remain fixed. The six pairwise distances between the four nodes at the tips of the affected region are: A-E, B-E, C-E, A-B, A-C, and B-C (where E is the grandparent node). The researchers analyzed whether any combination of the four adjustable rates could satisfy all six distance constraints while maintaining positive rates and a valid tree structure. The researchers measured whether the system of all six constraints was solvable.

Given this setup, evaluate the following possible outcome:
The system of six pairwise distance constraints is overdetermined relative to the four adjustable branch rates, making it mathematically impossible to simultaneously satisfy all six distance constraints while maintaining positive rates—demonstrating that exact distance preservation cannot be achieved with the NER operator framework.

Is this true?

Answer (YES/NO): YES